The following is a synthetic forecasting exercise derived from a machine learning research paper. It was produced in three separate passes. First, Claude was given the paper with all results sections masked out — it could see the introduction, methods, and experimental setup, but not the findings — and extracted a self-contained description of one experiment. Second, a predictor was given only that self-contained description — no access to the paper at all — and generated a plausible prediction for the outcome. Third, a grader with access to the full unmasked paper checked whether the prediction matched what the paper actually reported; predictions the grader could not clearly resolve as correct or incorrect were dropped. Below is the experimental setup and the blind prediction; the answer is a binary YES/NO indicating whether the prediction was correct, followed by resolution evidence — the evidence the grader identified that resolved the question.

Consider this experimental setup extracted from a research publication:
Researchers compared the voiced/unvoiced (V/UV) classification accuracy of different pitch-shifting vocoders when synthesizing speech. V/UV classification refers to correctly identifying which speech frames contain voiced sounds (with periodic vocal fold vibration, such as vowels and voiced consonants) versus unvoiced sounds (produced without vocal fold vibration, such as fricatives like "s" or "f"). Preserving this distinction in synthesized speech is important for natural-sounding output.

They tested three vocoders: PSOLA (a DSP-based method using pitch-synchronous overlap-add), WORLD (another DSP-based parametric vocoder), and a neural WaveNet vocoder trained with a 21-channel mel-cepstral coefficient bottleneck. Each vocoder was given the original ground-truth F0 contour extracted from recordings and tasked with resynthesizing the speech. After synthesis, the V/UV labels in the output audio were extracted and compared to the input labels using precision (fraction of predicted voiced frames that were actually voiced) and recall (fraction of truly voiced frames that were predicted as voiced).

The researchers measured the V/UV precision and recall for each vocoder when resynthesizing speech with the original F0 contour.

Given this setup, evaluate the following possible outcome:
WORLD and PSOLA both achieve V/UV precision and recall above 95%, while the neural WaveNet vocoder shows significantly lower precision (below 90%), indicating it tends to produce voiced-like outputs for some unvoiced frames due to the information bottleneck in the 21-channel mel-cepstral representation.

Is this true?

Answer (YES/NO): NO